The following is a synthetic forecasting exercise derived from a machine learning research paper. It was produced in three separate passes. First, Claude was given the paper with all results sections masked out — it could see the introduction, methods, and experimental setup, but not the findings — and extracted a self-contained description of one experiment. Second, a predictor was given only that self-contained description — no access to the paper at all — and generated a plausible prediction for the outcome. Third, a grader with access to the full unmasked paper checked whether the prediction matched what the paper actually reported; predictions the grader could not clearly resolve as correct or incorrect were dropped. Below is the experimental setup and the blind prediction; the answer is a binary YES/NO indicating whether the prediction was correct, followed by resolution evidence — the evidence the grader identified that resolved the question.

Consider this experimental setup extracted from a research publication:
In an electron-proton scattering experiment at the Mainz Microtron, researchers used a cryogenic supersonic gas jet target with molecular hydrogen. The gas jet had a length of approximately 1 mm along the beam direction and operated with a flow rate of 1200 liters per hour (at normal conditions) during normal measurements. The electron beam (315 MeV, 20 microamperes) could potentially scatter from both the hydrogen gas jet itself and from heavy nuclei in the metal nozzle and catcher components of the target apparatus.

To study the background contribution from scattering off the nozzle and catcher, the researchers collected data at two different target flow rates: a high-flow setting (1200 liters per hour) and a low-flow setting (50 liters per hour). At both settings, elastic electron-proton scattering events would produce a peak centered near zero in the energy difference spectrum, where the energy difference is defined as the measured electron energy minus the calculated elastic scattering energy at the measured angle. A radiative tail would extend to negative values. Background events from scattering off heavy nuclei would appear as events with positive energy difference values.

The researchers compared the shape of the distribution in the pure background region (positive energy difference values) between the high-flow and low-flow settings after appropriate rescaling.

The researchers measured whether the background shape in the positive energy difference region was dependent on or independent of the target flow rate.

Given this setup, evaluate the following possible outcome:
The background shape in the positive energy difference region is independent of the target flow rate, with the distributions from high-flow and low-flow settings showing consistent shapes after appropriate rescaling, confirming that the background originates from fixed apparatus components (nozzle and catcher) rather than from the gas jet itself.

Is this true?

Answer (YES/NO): YES